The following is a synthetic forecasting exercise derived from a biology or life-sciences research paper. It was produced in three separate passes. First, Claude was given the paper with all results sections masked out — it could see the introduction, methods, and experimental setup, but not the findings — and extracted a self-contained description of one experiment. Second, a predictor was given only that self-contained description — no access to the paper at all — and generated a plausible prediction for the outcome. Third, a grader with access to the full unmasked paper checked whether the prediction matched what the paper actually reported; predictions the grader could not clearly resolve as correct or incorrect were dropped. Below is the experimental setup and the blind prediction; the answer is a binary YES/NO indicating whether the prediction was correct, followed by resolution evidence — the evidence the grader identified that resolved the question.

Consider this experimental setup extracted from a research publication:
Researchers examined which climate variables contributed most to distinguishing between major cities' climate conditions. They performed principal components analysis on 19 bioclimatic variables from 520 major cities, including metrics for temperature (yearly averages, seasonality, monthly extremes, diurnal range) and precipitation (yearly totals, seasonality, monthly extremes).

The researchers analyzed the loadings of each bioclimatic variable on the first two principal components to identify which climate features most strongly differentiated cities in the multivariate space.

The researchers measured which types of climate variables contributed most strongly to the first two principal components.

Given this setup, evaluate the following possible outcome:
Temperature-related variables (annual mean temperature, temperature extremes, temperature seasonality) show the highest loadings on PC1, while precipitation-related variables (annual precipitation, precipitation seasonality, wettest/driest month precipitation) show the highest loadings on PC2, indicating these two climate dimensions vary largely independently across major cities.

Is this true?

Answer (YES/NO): NO